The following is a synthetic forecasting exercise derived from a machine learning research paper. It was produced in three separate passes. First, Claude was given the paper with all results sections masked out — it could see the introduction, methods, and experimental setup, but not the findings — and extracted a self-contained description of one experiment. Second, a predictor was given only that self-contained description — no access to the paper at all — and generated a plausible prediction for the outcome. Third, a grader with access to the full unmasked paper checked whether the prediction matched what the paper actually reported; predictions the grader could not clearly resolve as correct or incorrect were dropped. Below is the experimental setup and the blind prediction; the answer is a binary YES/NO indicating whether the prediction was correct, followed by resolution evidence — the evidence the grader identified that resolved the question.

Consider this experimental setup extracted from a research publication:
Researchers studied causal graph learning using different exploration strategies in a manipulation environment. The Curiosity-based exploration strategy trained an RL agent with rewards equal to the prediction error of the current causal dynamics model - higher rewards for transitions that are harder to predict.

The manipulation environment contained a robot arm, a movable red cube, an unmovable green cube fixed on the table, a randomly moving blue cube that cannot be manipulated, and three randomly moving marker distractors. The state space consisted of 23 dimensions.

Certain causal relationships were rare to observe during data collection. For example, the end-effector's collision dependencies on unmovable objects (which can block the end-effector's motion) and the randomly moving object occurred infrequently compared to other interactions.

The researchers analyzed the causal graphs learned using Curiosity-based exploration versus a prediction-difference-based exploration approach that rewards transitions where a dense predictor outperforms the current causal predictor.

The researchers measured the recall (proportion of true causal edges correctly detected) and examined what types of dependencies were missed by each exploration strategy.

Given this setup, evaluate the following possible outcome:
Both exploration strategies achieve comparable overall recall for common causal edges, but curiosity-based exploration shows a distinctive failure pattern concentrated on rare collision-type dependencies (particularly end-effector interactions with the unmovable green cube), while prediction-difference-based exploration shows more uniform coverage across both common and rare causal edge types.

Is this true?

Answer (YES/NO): NO